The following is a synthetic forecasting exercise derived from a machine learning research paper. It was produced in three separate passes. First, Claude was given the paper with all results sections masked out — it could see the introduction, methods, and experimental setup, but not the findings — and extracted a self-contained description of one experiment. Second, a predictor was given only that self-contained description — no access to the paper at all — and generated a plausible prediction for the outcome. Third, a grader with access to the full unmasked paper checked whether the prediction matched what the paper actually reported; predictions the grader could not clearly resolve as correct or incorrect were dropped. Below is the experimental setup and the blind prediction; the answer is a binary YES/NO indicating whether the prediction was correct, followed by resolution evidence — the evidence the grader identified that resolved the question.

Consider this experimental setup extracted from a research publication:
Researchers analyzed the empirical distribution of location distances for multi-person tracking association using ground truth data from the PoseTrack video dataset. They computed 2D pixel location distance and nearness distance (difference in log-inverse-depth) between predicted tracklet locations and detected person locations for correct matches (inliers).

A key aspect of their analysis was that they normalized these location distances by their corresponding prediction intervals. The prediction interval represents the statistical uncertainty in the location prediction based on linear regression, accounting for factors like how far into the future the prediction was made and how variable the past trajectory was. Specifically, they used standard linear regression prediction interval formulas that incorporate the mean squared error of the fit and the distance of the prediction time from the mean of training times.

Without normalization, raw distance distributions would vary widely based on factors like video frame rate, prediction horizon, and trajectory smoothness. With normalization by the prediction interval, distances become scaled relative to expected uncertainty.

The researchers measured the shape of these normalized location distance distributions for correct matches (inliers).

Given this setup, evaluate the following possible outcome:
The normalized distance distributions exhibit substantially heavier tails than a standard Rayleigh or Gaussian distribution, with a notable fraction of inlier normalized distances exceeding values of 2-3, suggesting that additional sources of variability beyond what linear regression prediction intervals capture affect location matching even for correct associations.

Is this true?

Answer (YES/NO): NO